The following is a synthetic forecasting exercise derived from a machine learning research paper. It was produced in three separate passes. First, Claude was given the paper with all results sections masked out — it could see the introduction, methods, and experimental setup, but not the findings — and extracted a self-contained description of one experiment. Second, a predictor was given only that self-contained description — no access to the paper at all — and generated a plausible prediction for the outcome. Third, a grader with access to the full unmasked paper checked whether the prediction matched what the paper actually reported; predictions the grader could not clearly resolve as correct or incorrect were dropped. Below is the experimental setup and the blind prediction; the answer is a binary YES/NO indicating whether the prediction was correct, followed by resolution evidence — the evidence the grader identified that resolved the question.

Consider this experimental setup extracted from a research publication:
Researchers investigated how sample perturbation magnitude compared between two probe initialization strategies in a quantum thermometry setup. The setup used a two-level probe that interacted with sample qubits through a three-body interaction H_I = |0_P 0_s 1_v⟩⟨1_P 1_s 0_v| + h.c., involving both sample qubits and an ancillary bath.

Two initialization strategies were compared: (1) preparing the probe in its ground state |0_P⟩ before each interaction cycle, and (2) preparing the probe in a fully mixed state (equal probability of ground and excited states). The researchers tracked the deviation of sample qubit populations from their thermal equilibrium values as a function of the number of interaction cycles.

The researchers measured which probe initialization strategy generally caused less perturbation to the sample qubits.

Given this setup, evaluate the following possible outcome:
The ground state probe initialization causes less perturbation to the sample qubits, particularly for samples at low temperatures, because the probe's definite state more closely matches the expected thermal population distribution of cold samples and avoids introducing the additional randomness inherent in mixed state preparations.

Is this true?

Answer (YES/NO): NO